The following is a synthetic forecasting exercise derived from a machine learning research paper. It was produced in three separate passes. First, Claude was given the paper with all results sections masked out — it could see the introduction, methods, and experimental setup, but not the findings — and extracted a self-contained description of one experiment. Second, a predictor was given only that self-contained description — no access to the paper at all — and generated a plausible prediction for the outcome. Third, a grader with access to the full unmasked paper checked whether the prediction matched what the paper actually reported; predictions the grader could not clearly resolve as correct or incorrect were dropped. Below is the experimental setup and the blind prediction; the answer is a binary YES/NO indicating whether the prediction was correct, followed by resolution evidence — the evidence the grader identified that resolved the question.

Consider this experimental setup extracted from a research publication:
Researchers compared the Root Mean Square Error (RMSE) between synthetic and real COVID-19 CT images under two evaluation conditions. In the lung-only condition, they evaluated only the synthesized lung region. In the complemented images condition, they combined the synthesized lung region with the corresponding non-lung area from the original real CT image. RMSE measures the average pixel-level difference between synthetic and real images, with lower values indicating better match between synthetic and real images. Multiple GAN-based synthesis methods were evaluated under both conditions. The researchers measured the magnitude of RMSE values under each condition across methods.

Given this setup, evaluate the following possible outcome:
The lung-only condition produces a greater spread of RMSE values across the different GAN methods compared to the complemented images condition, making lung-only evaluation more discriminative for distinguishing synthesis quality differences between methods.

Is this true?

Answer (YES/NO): YES